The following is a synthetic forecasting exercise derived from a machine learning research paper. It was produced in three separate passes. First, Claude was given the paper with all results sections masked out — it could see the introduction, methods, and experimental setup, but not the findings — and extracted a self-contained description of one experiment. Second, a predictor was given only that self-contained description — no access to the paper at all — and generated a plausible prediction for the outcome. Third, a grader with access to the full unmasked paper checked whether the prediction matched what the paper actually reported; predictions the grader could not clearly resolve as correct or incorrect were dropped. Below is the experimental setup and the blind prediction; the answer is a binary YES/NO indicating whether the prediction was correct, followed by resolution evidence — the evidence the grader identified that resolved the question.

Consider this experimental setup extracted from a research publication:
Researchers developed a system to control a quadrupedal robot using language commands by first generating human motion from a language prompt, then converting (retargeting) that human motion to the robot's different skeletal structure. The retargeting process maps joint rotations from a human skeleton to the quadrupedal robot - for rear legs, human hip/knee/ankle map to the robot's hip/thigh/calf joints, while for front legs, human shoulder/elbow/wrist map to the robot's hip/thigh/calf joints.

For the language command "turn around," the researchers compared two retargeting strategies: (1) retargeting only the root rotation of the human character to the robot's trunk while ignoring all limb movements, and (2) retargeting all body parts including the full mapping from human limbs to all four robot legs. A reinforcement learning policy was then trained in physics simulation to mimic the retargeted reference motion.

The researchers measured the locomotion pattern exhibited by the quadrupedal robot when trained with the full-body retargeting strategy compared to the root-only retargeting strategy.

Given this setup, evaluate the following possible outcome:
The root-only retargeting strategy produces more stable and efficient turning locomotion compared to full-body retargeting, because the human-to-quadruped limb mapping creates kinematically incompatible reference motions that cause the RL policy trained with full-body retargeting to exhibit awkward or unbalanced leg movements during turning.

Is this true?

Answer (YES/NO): NO